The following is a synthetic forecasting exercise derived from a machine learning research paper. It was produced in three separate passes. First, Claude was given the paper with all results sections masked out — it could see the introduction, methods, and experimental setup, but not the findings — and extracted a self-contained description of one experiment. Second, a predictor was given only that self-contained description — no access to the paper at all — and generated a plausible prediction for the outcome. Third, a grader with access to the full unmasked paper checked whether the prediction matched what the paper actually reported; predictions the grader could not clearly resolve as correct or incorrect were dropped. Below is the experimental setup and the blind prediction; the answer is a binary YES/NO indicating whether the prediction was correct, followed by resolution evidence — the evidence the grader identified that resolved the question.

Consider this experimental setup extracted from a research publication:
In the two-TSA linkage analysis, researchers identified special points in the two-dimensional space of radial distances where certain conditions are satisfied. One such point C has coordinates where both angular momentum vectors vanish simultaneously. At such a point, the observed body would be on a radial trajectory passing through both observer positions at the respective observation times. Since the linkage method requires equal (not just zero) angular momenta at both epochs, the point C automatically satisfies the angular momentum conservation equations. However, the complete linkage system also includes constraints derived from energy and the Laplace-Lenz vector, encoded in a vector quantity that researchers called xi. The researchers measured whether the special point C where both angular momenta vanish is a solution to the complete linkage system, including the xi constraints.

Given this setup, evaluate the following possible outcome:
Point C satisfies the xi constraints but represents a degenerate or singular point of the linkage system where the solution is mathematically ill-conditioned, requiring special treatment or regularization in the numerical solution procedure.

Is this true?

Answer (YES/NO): NO